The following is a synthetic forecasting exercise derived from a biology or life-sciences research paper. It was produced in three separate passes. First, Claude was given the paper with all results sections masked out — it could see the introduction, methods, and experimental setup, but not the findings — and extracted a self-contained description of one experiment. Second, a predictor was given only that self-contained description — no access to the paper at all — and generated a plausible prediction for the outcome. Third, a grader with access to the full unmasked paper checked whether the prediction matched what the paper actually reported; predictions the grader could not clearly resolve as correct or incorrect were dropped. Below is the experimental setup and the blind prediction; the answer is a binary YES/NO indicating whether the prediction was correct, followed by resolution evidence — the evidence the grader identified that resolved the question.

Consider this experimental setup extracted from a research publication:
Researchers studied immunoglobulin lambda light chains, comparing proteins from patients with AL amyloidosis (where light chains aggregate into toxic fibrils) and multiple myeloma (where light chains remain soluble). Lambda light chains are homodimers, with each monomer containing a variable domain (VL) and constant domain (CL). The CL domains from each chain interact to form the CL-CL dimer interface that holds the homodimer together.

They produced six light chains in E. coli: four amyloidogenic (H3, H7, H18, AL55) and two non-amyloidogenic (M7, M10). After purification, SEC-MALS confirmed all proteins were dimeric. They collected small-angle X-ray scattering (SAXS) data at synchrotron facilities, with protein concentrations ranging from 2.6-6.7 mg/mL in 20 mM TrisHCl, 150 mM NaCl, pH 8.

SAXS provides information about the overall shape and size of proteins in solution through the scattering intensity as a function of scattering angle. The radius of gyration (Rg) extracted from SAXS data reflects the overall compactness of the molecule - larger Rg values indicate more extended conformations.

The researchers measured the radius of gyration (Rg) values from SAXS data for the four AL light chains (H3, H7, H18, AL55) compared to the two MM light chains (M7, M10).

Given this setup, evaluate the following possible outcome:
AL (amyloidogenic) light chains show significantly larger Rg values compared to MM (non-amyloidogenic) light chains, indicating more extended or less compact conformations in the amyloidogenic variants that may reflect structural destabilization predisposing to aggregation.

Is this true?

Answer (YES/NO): YES